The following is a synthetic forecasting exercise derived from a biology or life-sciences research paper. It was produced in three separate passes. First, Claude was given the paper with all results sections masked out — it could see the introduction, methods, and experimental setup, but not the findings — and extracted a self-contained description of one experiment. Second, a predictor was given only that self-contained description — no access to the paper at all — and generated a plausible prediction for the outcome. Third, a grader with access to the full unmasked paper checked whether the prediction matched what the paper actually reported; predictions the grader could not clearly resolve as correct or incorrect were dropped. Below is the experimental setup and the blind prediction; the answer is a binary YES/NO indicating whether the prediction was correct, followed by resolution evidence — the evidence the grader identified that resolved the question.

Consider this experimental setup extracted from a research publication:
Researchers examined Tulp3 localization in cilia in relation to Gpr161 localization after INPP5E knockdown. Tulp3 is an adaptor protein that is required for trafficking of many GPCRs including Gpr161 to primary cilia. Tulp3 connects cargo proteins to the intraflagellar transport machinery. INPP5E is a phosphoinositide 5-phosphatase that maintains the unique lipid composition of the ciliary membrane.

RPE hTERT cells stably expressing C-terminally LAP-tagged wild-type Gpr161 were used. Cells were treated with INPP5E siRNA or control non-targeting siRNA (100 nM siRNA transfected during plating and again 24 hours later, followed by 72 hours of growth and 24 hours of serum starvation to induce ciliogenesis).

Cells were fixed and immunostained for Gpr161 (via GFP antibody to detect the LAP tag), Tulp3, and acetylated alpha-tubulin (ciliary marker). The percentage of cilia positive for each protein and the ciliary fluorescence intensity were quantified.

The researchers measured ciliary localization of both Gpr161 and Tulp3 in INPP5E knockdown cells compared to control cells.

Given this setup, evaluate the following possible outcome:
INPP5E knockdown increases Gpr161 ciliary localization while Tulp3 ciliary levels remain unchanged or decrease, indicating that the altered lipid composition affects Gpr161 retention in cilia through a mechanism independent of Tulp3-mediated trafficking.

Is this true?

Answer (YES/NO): NO